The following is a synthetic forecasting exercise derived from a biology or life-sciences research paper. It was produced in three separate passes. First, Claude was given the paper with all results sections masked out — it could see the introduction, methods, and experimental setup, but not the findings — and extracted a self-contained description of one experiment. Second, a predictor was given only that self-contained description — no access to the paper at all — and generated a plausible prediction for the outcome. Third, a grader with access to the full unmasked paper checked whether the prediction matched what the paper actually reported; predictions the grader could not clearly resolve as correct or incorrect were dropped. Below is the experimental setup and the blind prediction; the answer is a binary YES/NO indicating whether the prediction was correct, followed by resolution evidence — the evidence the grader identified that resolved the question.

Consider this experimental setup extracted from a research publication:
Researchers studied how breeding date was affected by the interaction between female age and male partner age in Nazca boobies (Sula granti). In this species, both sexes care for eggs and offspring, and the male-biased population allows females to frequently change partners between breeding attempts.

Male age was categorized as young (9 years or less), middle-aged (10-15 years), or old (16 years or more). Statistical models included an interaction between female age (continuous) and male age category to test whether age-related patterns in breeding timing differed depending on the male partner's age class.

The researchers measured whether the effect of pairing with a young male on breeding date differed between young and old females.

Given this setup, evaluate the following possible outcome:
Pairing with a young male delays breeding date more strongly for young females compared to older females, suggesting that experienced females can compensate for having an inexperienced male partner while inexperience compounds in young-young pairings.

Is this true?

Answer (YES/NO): NO